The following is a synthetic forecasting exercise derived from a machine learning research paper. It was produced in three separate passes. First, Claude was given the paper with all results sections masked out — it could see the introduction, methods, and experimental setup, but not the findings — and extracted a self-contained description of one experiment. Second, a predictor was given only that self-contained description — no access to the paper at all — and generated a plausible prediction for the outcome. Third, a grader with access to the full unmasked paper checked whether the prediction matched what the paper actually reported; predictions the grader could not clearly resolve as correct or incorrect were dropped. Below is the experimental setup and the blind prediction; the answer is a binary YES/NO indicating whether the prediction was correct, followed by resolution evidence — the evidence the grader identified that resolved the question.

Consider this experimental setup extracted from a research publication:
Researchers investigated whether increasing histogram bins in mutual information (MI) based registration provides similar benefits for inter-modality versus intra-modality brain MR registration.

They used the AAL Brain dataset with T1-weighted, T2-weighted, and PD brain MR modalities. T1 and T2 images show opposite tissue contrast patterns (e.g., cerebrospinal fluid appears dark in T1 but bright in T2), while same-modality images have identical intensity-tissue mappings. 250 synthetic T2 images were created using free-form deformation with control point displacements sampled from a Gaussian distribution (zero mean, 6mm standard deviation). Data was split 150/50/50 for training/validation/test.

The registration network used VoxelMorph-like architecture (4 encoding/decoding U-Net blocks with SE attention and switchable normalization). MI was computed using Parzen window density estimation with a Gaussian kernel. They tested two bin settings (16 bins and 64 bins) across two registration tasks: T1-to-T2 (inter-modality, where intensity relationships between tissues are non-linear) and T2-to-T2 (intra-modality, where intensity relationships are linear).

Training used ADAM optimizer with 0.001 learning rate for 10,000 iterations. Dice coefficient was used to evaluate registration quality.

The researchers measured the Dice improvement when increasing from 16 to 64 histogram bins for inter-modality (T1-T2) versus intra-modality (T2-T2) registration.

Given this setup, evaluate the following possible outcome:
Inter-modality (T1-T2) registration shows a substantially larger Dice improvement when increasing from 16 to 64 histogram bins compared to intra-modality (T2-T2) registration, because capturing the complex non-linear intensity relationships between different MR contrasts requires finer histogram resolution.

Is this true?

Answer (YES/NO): YES